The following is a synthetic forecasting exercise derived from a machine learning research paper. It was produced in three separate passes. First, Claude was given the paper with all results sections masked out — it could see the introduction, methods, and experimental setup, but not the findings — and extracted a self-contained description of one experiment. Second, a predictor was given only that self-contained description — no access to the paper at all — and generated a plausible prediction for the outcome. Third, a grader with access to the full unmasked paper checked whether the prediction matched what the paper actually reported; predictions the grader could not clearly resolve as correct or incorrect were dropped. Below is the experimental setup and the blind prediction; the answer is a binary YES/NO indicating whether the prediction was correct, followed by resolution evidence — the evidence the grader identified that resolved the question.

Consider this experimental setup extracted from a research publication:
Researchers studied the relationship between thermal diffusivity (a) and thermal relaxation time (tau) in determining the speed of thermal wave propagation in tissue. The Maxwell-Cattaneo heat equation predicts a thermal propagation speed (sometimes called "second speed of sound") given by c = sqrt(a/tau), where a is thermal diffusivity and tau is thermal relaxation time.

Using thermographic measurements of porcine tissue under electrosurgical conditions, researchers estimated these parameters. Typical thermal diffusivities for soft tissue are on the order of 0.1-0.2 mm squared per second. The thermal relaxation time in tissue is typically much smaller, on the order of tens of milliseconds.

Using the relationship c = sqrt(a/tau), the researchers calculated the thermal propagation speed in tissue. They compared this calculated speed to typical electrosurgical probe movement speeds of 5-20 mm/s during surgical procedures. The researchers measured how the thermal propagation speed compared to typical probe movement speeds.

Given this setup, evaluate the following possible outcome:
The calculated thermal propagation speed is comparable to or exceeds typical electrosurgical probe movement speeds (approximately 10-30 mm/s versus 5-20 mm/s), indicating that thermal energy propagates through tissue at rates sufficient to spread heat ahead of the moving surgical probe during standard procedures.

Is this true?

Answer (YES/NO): NO